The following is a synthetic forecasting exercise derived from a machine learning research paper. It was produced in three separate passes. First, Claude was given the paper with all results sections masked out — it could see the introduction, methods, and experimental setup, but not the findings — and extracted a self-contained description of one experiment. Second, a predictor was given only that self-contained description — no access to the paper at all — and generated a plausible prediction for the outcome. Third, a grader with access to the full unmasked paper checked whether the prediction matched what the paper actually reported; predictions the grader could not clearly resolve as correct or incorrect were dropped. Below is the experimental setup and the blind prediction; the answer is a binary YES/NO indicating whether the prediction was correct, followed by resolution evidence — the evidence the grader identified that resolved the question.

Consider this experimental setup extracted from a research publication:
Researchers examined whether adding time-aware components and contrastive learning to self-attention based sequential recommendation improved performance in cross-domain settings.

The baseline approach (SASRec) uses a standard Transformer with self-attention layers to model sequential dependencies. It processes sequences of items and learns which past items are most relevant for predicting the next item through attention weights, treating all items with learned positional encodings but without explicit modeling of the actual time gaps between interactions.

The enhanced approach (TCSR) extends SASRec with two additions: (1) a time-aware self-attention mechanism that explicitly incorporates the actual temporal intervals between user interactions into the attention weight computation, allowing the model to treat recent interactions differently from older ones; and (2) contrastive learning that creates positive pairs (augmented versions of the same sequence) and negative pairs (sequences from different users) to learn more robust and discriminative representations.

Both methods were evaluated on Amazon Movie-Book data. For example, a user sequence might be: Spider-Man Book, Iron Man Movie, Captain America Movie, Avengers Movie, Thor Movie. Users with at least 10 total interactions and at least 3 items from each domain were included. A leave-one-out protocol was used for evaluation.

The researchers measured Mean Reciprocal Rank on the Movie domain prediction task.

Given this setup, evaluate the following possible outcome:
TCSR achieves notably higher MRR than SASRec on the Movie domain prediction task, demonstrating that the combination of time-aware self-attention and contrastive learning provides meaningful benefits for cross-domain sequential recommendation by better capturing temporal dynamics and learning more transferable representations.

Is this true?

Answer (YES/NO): NO